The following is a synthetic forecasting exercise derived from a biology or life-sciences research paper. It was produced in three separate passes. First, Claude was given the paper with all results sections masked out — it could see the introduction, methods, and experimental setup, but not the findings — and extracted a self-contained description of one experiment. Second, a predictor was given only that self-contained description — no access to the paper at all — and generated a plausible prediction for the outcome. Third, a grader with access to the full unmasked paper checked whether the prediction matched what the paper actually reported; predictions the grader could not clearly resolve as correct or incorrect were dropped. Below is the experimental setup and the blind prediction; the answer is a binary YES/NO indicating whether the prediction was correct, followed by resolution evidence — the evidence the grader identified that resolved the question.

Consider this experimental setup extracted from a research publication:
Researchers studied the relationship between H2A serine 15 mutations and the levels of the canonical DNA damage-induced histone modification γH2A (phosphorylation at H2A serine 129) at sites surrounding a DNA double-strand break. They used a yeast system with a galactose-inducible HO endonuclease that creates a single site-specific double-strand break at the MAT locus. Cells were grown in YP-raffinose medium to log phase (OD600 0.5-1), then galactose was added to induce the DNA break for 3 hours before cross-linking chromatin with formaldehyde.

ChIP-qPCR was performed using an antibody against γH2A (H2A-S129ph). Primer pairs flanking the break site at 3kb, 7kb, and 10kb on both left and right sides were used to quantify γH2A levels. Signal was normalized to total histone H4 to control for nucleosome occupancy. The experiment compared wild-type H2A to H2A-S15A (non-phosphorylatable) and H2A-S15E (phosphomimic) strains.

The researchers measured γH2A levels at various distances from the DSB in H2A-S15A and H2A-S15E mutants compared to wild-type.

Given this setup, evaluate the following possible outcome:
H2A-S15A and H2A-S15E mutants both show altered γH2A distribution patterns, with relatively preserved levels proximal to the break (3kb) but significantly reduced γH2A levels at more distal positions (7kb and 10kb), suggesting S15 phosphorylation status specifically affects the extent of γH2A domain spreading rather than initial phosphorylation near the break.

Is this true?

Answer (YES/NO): NO